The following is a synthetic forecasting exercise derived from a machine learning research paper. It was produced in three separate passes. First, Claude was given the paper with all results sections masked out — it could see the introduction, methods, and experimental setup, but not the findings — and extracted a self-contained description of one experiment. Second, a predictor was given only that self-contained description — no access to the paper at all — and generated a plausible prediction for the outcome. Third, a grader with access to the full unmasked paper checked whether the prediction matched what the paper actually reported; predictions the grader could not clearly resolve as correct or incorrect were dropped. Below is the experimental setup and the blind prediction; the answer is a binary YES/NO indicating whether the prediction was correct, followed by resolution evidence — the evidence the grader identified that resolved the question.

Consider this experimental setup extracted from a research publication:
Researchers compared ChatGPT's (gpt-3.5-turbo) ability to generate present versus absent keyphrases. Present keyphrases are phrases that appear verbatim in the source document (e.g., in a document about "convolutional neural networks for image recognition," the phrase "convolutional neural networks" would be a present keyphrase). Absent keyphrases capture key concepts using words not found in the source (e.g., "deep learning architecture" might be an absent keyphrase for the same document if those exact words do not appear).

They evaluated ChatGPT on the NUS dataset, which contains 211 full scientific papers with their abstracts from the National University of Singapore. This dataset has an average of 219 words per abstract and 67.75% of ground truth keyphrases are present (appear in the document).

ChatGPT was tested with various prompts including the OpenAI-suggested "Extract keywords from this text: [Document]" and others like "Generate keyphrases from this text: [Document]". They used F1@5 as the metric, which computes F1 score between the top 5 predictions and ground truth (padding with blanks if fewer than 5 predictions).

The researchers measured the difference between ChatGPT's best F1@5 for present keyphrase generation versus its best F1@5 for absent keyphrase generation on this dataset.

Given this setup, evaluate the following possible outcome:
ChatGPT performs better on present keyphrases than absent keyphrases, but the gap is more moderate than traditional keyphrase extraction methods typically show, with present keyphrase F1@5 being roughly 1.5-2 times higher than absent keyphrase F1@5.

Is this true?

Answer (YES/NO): NO